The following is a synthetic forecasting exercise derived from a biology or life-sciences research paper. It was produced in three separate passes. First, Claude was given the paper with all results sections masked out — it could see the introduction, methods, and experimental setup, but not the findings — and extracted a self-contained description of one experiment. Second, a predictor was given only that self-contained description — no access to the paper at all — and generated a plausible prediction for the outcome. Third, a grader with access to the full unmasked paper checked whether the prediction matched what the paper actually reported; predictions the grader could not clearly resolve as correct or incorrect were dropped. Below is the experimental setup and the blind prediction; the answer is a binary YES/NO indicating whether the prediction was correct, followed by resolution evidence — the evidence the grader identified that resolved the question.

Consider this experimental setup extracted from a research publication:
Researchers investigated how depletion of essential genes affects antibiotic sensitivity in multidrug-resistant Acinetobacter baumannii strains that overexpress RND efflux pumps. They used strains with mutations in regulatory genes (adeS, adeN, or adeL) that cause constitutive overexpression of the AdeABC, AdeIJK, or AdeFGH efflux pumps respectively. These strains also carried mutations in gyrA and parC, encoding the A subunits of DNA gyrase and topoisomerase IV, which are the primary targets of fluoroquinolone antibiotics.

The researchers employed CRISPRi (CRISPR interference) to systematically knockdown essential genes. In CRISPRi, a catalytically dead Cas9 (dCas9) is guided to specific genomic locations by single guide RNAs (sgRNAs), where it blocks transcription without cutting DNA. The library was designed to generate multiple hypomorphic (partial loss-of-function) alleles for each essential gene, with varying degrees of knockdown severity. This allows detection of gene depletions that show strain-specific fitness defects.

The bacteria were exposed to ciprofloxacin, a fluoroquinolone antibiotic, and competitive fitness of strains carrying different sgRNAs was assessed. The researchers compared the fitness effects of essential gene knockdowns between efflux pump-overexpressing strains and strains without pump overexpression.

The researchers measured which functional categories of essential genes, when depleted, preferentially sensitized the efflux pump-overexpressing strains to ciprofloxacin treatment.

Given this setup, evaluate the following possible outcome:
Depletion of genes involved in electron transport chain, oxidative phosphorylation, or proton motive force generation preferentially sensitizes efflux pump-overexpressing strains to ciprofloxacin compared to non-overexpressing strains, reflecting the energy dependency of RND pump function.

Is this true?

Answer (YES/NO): NO